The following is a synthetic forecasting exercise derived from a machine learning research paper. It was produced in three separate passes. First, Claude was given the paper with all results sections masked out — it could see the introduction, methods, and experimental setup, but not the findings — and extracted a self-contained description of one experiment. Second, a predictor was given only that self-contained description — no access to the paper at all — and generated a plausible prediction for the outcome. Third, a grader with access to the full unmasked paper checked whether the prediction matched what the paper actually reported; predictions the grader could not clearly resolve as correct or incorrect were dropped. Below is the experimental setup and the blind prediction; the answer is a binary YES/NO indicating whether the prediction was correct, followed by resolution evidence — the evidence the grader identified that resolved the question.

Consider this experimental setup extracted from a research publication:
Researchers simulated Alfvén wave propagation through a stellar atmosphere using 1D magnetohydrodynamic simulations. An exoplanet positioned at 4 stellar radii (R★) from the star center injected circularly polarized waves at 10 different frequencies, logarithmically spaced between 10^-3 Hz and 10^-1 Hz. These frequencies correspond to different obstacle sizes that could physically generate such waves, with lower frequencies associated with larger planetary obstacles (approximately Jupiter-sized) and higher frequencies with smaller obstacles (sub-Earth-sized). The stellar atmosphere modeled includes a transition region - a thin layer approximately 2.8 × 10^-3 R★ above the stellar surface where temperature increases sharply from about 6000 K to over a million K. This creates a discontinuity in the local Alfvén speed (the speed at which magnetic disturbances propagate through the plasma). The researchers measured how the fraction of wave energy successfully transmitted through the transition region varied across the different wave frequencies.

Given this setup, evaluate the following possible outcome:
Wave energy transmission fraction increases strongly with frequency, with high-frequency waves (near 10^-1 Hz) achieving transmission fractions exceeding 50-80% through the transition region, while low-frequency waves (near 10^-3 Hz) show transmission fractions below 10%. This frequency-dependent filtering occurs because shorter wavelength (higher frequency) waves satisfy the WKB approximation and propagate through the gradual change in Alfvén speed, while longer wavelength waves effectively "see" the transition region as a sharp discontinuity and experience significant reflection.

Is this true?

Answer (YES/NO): NO